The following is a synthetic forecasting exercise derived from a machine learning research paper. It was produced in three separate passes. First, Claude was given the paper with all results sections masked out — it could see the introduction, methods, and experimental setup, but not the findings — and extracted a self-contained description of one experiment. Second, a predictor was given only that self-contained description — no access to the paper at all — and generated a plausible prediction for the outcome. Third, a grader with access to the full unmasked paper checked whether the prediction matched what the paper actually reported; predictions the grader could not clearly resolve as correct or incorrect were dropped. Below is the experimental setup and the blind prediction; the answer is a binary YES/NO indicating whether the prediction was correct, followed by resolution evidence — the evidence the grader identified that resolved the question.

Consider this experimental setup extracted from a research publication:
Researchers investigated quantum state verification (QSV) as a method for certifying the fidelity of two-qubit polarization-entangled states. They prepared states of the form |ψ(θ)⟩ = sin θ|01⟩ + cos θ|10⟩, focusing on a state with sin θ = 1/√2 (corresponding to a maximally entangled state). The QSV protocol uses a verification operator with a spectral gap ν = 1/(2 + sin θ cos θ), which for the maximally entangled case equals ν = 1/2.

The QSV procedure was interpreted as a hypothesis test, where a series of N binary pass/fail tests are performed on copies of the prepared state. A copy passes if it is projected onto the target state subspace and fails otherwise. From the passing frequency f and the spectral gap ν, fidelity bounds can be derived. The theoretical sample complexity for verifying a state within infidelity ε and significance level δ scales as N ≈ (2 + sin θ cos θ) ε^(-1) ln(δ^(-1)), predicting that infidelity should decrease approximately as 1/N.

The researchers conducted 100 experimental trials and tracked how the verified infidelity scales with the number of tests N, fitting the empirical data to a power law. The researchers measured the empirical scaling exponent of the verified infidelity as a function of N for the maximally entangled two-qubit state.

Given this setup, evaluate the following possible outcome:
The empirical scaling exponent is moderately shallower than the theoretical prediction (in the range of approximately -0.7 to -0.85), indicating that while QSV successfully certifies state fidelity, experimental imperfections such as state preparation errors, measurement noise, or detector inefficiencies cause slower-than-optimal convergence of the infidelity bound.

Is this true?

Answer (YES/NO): YES